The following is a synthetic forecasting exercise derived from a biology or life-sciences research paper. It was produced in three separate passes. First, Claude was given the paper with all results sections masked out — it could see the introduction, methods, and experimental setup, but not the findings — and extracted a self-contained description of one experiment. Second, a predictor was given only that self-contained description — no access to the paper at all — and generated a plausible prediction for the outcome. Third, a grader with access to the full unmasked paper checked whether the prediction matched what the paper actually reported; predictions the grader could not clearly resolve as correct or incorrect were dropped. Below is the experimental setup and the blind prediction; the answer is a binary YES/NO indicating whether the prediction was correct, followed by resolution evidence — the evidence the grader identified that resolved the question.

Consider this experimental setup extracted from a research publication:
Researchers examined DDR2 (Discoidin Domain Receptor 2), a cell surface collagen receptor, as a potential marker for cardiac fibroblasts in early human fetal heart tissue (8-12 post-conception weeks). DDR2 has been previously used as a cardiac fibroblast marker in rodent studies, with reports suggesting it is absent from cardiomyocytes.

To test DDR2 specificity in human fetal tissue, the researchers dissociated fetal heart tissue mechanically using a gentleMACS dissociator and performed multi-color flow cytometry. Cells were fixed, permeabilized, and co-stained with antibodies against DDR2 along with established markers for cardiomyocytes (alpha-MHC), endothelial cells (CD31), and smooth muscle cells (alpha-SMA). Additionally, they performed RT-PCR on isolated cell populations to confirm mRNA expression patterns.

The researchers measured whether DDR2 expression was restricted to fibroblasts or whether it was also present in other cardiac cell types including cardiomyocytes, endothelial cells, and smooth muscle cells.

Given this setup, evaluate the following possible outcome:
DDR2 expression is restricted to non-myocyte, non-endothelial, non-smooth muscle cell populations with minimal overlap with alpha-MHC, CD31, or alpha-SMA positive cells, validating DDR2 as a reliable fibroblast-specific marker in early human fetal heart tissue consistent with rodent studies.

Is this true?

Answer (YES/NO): NO